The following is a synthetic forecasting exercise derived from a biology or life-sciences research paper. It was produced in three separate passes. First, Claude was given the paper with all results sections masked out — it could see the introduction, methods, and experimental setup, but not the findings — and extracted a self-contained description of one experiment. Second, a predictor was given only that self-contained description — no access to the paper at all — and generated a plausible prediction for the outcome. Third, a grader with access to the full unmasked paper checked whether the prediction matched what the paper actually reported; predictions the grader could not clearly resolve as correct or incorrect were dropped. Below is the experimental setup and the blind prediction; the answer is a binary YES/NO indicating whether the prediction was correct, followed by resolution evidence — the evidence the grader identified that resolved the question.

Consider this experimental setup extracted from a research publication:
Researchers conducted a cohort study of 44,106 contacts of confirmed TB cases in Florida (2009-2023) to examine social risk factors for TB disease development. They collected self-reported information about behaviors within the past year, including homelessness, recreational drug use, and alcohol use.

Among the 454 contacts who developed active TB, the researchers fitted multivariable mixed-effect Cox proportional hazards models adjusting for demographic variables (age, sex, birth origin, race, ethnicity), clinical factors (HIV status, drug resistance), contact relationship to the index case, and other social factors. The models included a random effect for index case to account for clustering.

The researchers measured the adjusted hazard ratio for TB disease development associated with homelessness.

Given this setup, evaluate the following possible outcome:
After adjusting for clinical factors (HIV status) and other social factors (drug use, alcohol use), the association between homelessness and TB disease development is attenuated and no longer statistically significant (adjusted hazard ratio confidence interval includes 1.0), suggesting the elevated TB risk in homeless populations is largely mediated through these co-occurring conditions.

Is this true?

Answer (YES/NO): YES